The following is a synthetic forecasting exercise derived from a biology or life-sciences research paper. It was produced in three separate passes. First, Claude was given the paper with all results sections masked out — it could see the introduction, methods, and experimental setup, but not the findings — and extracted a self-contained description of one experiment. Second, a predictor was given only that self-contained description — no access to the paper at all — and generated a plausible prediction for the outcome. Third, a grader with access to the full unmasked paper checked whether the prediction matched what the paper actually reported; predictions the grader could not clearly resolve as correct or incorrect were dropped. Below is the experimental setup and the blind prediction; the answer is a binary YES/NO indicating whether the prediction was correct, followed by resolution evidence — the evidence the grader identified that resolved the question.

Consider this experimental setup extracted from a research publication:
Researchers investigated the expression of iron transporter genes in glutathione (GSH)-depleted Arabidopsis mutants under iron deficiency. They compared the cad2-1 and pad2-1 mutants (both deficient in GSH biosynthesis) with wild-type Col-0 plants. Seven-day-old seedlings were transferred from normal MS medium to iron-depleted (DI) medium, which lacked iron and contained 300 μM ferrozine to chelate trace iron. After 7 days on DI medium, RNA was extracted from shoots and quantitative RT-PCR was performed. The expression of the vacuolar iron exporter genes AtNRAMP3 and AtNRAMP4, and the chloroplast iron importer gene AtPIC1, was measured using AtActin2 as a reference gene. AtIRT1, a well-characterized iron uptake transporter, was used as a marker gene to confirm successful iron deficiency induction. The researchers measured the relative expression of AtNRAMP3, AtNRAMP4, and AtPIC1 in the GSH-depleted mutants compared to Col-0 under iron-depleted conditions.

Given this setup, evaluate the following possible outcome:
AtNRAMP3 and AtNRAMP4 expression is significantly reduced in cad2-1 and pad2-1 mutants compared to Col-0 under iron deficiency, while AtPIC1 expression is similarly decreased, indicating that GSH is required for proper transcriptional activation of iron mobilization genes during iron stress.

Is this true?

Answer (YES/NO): YES